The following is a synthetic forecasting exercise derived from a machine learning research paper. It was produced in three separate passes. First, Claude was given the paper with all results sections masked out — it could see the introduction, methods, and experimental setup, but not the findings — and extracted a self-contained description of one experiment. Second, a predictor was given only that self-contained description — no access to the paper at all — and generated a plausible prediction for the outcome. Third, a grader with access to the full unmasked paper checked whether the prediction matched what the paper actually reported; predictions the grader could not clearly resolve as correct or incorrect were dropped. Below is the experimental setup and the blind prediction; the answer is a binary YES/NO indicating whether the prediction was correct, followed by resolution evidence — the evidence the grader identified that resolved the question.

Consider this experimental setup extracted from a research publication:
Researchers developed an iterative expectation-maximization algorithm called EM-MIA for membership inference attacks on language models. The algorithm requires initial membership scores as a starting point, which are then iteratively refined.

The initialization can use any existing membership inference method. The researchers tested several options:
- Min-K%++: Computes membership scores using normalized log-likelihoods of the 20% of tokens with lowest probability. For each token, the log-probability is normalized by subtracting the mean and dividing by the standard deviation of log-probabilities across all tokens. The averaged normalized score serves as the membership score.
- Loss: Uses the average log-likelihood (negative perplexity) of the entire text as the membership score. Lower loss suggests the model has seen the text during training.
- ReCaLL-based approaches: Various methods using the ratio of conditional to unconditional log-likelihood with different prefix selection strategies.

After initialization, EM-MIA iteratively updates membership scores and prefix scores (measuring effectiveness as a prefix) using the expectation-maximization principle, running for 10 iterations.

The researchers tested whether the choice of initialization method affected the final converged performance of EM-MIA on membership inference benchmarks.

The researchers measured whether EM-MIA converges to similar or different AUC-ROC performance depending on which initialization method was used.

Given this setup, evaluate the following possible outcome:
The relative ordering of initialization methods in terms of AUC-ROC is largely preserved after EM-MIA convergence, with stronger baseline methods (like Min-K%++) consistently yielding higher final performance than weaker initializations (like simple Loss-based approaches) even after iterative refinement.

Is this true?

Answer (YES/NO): NO